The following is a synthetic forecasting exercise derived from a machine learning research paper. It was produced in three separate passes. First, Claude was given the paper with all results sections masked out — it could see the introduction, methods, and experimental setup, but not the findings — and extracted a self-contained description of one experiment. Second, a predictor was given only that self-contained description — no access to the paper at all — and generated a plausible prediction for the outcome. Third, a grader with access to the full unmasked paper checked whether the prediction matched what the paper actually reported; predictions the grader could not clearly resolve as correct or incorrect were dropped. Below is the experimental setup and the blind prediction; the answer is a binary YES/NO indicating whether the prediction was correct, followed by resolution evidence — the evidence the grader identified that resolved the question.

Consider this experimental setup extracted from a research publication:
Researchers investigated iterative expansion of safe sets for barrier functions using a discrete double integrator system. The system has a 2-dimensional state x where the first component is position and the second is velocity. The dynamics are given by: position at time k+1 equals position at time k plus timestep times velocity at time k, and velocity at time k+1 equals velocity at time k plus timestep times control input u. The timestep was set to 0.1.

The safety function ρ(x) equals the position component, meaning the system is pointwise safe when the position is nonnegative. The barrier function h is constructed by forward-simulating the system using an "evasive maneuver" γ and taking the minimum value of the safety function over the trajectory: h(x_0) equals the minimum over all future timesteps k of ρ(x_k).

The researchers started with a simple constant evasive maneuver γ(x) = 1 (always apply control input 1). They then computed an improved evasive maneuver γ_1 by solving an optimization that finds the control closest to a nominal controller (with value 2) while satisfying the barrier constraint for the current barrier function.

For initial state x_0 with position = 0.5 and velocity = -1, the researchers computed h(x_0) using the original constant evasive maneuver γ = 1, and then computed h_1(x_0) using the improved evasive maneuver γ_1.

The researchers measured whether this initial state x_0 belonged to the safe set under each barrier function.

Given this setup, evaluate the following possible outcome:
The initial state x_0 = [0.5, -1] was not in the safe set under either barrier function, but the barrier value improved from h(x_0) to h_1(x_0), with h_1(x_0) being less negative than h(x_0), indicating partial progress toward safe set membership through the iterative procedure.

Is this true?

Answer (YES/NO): NO